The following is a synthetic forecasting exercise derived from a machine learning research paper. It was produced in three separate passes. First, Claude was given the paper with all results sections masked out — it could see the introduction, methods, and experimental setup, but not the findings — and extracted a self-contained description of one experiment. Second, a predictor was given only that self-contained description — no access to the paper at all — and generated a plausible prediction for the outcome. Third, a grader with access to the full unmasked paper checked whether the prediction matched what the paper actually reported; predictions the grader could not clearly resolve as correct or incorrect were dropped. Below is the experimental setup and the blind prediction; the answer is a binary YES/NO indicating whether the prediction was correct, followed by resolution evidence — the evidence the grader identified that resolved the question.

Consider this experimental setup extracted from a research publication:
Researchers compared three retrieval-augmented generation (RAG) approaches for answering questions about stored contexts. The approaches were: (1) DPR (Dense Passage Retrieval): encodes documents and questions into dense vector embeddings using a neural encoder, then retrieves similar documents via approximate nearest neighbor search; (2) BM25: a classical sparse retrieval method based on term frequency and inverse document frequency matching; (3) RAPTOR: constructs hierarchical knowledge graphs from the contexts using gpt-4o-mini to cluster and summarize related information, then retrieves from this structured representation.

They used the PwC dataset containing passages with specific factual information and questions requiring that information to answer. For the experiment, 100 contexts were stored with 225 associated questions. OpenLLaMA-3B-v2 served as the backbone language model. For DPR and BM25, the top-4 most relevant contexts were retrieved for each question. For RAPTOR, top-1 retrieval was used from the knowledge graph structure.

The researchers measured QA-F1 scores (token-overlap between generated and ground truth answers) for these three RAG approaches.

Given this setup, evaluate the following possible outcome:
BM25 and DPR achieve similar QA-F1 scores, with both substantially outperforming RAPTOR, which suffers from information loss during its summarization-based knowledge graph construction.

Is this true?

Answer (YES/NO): NO